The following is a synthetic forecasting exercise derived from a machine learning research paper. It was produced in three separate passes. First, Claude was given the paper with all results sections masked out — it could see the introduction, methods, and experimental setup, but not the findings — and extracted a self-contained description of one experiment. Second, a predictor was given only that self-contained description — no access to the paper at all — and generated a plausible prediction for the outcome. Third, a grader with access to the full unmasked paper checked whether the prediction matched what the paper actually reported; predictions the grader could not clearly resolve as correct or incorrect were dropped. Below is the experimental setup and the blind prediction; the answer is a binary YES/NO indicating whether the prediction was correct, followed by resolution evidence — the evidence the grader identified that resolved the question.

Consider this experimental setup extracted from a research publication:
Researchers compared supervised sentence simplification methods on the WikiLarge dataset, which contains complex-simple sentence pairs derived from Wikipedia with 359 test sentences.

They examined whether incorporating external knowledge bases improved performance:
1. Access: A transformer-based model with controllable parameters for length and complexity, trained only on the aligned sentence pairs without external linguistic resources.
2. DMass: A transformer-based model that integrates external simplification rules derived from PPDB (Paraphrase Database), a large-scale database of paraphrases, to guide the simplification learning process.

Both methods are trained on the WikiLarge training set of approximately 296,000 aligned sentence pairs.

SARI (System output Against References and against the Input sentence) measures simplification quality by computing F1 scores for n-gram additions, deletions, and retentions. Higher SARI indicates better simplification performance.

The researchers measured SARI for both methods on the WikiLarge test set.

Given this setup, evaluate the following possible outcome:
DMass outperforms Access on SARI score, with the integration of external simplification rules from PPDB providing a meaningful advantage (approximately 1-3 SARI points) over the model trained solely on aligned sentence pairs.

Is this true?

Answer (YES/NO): NO